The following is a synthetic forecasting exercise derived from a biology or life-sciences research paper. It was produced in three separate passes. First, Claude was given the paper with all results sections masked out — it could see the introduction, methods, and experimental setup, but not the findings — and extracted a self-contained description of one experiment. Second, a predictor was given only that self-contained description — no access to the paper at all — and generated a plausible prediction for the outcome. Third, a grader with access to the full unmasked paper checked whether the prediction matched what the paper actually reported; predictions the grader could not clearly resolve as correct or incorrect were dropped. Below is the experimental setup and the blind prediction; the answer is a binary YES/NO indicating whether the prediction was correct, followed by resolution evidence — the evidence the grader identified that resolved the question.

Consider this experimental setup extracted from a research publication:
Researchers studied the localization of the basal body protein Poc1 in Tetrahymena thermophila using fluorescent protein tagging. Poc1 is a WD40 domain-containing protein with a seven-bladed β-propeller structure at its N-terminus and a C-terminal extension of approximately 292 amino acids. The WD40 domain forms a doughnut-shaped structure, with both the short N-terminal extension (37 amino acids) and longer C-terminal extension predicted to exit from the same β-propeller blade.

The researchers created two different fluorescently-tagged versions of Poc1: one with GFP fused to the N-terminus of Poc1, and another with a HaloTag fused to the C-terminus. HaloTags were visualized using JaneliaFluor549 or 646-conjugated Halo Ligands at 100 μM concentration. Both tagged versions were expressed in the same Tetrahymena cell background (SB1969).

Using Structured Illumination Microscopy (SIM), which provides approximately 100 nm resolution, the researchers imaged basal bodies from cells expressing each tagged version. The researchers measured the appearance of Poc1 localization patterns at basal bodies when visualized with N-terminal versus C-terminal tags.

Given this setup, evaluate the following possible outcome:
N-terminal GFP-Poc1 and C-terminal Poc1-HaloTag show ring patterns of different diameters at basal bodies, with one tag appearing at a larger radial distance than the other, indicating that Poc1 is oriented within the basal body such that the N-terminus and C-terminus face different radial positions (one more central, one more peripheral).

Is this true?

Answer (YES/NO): NO